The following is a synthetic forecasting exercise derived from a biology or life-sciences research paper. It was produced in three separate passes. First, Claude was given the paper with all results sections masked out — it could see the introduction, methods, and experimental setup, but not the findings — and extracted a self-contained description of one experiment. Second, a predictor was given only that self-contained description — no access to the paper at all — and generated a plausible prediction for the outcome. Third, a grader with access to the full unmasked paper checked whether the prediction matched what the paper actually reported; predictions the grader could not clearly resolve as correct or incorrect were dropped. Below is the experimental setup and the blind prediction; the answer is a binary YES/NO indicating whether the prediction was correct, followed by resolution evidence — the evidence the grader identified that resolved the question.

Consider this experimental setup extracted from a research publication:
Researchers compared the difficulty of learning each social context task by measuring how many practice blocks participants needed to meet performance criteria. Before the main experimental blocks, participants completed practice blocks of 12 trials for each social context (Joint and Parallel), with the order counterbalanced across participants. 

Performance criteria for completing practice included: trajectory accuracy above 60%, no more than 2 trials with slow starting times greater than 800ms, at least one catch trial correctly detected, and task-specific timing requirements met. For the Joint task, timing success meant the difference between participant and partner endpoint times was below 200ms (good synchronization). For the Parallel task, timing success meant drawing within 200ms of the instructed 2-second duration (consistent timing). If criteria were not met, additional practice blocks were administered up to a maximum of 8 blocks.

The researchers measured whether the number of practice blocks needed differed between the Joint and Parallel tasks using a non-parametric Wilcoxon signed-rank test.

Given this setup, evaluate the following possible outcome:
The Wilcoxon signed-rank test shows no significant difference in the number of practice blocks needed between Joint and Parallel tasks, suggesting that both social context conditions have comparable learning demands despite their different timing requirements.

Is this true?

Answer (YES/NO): YES